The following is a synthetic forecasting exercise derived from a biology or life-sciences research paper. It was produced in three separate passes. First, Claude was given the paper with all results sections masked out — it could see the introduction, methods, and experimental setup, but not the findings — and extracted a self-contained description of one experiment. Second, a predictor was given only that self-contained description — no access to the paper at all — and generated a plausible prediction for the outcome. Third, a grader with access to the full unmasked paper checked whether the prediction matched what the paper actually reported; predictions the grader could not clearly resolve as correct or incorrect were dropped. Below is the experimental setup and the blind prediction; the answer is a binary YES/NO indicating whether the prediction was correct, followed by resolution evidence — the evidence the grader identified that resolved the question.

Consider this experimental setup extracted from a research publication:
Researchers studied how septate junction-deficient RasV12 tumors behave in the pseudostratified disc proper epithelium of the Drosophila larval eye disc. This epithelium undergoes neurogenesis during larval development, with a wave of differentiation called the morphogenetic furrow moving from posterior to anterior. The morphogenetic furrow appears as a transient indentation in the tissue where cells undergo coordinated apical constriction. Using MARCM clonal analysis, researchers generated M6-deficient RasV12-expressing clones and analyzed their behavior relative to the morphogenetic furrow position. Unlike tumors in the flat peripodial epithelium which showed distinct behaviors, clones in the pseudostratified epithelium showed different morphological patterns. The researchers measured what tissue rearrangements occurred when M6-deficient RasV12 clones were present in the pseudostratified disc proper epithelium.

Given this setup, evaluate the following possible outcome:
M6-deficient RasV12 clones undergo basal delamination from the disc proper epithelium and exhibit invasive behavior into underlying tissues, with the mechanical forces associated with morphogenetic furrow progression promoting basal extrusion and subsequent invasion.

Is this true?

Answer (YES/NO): NO